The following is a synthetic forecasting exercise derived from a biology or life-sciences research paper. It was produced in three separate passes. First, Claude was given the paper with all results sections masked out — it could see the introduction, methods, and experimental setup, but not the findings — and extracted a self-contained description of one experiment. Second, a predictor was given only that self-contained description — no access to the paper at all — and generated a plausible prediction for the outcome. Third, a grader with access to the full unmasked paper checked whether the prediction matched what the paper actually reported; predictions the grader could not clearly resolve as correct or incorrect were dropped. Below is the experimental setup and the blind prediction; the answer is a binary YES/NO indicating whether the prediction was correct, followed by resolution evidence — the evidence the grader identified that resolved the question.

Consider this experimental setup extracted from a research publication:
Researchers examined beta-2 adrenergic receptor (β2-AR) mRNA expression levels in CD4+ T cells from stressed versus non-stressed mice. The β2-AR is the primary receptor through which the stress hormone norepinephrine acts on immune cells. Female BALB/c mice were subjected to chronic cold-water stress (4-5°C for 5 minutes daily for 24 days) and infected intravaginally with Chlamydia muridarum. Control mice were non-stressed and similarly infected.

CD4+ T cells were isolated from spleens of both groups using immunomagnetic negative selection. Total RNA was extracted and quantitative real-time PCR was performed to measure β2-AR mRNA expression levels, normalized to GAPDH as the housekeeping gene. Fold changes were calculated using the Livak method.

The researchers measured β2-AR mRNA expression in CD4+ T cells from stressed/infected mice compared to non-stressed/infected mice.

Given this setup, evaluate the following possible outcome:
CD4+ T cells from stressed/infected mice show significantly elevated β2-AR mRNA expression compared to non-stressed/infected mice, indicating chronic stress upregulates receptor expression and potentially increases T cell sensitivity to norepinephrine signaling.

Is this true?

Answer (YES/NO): YES